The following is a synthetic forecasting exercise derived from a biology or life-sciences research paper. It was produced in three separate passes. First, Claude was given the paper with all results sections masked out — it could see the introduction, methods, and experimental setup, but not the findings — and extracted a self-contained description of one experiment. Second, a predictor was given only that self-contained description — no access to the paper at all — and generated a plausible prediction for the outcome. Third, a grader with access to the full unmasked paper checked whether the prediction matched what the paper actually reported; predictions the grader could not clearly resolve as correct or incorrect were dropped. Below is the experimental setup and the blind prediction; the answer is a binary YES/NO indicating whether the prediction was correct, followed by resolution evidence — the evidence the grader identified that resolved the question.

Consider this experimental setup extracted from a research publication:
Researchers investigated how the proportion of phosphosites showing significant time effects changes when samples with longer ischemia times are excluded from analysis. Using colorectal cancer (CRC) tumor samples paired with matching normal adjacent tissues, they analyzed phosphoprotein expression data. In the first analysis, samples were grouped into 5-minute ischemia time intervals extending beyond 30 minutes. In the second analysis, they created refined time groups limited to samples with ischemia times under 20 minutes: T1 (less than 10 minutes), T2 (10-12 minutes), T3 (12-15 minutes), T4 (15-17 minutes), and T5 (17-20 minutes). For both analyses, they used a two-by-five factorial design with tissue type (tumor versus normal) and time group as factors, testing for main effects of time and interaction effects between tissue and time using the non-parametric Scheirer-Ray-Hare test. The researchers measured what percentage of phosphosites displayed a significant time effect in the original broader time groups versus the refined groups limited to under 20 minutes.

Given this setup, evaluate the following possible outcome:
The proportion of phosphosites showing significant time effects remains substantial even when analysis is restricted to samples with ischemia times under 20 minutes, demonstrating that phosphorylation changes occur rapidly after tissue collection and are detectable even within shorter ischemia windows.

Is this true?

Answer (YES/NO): NO